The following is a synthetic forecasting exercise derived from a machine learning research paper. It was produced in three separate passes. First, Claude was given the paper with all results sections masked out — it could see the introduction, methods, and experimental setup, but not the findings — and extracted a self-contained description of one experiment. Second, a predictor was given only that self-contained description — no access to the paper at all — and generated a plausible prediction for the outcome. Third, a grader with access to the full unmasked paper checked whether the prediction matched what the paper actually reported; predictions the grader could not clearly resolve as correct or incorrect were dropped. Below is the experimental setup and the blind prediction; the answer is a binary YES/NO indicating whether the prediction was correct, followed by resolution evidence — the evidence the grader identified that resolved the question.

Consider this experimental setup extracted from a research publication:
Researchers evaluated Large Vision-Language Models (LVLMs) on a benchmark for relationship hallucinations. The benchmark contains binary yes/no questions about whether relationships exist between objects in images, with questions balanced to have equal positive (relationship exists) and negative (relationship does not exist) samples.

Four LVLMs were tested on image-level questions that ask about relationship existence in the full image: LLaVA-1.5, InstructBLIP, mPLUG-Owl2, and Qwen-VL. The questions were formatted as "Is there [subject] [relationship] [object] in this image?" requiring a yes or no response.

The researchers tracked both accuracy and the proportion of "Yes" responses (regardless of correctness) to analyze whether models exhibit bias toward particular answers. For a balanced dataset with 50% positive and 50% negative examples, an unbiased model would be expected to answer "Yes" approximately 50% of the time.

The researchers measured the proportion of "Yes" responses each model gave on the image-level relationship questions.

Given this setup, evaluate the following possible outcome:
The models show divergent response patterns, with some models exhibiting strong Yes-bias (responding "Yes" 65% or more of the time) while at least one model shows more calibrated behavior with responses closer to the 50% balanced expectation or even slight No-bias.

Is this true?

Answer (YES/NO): YES